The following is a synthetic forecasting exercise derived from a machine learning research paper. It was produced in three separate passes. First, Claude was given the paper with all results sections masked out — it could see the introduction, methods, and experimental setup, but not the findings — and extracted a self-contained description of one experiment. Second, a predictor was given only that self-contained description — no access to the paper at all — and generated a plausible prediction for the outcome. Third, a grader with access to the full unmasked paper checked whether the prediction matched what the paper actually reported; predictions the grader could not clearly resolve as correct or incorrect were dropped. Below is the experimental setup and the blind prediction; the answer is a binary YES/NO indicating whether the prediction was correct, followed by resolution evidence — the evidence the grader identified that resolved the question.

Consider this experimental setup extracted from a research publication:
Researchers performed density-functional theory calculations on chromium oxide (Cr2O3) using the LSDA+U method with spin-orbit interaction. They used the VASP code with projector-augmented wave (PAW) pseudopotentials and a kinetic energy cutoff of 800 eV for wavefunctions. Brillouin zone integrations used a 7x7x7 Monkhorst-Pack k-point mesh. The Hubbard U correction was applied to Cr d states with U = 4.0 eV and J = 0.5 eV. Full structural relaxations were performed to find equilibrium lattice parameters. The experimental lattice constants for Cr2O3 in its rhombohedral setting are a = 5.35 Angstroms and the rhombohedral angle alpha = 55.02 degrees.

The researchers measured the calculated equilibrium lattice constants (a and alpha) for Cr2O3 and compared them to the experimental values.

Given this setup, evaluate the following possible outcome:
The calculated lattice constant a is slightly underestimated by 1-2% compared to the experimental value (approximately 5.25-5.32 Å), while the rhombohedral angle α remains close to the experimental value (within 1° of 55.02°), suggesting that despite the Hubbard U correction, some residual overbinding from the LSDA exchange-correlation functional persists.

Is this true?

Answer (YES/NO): NO